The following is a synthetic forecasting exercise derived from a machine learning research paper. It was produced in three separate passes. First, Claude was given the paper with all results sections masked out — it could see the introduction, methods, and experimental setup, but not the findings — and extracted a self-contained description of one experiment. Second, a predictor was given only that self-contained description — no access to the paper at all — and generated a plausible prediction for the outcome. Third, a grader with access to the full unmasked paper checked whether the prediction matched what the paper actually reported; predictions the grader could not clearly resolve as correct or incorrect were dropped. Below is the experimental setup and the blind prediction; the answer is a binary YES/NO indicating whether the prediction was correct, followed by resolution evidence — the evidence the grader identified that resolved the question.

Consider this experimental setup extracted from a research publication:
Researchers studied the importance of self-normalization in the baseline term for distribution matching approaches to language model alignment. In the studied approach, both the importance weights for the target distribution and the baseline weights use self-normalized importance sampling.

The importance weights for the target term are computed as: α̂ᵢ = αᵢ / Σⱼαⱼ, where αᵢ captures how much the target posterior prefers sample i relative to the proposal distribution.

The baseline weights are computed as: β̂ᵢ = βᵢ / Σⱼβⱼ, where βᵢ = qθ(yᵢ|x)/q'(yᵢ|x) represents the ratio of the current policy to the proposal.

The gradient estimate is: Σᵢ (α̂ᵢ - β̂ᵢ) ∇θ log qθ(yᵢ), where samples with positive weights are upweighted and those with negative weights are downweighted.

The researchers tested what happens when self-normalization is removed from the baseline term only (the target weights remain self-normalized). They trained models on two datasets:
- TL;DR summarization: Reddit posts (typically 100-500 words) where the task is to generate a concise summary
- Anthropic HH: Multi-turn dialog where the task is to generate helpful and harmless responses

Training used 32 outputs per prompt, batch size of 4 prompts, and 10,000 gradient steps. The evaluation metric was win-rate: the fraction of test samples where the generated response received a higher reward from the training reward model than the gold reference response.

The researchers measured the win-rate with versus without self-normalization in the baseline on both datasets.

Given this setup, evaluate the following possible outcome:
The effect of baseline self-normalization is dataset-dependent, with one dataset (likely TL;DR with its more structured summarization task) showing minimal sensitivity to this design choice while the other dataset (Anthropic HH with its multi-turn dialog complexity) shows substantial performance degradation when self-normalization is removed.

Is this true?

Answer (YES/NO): NO